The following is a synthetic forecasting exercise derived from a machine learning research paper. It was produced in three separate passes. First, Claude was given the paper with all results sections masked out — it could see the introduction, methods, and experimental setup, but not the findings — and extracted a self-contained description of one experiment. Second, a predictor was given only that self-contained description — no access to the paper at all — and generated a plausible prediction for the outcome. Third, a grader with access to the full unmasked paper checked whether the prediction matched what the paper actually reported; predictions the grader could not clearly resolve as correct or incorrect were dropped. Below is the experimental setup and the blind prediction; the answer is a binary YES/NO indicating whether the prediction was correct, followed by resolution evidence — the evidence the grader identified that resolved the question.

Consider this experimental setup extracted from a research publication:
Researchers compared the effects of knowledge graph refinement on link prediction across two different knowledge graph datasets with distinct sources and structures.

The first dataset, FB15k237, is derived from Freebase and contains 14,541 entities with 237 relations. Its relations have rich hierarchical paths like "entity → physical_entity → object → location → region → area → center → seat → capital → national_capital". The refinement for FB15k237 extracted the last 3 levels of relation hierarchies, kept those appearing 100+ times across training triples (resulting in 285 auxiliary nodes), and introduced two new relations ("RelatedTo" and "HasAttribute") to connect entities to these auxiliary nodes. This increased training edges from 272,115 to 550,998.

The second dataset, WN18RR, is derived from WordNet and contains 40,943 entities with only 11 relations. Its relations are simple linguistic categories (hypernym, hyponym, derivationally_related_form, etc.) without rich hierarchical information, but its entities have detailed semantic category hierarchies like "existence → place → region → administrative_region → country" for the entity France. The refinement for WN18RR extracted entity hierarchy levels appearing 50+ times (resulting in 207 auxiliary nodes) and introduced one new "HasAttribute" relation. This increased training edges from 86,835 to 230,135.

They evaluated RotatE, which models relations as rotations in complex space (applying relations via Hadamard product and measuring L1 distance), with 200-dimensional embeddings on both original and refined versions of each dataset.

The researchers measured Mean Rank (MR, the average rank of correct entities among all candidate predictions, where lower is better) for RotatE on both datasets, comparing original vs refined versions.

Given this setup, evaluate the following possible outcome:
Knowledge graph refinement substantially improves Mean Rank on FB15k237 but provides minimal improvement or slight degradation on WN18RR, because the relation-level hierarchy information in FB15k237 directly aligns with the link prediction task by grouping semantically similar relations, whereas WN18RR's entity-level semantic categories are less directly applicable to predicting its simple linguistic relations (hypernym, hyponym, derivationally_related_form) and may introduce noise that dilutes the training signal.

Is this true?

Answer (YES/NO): NO